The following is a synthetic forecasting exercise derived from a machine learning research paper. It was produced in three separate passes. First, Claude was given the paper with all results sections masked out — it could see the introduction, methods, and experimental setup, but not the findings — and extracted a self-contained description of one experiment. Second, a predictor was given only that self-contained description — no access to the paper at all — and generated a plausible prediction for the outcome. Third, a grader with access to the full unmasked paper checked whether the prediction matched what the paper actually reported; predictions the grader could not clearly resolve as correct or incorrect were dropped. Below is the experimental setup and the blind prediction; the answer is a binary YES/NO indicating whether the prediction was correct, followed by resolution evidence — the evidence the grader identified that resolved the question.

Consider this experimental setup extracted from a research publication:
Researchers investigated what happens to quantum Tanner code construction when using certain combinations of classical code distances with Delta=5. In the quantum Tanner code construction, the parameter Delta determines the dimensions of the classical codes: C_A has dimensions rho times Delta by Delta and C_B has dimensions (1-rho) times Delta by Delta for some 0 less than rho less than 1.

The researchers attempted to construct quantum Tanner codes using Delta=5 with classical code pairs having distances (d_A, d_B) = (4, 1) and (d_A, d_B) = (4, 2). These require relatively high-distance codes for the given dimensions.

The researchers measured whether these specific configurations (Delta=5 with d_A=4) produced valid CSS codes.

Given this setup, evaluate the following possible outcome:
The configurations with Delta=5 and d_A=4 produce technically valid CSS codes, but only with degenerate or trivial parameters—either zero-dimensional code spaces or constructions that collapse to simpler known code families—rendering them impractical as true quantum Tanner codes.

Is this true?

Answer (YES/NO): NO